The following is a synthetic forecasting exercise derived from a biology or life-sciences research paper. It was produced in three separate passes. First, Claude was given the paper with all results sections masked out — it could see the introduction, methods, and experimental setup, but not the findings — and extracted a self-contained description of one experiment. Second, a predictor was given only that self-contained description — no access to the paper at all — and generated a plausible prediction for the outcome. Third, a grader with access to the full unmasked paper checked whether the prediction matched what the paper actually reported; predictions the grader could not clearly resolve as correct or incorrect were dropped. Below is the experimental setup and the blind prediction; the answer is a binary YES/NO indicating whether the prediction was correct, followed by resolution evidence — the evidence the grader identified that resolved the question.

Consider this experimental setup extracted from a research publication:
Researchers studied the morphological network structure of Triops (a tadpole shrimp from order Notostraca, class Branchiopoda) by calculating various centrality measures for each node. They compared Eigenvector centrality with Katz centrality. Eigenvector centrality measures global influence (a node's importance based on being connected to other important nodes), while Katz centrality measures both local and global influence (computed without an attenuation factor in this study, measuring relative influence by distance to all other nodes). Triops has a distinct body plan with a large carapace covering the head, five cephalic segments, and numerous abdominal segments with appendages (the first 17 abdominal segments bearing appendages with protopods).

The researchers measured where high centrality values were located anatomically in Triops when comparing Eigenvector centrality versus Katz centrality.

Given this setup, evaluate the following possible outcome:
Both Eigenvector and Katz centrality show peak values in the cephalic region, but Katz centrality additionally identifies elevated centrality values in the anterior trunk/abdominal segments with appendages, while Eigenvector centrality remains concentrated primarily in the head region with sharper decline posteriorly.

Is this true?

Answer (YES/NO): YES